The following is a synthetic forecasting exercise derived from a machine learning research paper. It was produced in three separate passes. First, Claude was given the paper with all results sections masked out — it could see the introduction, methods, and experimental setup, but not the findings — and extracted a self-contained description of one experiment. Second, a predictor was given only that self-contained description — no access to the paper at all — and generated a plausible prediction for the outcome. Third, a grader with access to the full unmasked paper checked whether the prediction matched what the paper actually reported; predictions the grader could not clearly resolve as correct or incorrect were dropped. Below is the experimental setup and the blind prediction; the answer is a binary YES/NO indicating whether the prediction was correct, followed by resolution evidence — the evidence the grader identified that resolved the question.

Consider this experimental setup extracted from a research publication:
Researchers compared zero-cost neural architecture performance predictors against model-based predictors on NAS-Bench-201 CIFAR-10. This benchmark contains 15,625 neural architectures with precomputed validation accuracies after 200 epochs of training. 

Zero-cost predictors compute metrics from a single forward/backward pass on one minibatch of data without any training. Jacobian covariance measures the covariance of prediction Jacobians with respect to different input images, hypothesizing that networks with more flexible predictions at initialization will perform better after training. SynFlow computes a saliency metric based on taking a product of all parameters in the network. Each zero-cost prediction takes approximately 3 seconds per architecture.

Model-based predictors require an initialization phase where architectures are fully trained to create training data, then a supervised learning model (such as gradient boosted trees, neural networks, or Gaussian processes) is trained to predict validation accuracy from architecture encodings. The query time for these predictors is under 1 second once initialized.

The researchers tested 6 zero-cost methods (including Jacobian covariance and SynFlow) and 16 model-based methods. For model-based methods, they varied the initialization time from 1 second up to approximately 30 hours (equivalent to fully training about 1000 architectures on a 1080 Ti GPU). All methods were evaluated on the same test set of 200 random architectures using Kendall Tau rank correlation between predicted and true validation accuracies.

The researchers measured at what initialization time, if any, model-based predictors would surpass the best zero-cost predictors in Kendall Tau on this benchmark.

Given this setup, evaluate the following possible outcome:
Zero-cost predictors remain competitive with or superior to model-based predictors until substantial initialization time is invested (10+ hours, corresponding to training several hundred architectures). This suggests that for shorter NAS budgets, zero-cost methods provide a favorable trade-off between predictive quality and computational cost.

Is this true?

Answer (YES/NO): NO